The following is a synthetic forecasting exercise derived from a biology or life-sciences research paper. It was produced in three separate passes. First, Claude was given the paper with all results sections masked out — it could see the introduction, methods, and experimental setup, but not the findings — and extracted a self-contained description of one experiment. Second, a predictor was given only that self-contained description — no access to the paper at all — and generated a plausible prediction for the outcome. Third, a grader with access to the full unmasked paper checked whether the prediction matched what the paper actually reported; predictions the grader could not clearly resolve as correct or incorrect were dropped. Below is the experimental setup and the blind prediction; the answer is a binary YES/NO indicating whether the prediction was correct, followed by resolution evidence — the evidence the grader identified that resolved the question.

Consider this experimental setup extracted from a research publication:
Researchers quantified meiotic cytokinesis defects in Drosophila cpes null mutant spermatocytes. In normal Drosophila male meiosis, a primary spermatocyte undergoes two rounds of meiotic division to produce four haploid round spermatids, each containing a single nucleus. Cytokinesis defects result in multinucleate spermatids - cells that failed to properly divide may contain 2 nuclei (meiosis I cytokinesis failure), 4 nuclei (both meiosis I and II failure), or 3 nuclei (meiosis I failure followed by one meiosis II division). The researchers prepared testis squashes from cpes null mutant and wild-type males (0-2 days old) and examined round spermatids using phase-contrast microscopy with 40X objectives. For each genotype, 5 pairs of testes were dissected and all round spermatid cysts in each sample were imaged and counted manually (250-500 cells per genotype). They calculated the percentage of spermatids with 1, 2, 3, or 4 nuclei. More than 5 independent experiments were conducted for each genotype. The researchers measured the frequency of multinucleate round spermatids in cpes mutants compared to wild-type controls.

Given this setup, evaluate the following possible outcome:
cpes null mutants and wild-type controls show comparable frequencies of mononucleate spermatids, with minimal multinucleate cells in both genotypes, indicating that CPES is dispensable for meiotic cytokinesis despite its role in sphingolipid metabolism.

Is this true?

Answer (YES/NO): NO